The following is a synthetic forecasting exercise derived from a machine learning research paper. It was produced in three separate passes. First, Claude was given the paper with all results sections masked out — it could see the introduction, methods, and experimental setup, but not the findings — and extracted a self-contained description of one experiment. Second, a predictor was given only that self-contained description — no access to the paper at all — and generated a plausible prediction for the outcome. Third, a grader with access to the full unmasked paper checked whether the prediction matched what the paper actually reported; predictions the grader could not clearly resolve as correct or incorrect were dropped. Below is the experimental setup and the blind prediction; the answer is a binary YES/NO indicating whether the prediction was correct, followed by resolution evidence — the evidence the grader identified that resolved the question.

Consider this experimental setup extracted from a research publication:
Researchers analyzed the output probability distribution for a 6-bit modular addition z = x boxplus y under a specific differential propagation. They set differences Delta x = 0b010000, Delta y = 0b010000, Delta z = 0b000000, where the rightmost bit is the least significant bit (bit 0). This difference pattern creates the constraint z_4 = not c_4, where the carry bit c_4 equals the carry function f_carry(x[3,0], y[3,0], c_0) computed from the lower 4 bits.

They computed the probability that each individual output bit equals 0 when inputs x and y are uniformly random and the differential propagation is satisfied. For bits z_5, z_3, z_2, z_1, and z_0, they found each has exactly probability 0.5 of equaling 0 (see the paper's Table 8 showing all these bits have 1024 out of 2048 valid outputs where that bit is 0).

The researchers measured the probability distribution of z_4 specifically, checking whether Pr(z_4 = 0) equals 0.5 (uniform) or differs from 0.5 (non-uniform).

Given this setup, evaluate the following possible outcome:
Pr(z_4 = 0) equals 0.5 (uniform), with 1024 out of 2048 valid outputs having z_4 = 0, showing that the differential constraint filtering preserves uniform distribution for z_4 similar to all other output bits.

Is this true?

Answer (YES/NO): NO